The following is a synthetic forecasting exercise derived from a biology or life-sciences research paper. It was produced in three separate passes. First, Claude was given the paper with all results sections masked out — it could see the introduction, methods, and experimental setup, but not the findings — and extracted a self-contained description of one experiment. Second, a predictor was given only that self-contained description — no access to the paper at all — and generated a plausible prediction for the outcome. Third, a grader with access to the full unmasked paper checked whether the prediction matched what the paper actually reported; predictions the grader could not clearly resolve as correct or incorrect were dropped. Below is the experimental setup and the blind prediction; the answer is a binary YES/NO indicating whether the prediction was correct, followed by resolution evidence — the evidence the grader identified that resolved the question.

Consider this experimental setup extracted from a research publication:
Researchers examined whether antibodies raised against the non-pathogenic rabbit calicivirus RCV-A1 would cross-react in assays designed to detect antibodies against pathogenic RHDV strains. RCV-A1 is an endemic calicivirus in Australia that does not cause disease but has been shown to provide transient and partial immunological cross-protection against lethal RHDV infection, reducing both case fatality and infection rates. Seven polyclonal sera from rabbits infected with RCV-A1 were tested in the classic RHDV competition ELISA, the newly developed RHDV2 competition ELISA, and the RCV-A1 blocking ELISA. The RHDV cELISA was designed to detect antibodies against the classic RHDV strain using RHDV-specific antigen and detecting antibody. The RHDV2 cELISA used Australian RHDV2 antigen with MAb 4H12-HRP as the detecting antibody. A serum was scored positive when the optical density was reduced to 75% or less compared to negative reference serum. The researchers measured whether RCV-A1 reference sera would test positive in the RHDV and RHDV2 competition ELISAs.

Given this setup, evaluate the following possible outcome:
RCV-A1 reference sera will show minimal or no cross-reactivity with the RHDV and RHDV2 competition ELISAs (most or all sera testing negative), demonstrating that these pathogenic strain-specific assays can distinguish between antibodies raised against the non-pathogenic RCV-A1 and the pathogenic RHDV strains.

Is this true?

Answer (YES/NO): YES